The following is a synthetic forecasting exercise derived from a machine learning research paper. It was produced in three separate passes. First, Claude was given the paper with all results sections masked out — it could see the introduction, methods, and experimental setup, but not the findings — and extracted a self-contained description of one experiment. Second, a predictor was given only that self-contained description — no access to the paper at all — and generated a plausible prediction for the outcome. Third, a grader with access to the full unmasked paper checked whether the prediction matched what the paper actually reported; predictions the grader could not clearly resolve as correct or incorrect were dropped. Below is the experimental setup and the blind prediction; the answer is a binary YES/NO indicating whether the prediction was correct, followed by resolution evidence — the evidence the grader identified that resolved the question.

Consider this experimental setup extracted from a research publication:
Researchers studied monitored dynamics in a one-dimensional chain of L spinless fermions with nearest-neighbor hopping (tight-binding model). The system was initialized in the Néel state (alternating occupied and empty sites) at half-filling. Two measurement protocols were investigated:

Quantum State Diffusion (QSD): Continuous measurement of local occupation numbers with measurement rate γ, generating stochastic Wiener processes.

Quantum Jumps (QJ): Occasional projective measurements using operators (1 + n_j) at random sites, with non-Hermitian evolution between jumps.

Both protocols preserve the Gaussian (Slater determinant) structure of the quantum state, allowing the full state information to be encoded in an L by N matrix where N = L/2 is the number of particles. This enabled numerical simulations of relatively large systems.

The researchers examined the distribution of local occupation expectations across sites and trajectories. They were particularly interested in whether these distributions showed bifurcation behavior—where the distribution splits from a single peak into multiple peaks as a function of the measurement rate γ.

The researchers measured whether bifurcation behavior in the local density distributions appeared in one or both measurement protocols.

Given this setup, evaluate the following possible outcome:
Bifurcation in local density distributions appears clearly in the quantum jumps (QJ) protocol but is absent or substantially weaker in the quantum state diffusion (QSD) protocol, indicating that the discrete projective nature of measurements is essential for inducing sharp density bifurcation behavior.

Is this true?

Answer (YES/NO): NO